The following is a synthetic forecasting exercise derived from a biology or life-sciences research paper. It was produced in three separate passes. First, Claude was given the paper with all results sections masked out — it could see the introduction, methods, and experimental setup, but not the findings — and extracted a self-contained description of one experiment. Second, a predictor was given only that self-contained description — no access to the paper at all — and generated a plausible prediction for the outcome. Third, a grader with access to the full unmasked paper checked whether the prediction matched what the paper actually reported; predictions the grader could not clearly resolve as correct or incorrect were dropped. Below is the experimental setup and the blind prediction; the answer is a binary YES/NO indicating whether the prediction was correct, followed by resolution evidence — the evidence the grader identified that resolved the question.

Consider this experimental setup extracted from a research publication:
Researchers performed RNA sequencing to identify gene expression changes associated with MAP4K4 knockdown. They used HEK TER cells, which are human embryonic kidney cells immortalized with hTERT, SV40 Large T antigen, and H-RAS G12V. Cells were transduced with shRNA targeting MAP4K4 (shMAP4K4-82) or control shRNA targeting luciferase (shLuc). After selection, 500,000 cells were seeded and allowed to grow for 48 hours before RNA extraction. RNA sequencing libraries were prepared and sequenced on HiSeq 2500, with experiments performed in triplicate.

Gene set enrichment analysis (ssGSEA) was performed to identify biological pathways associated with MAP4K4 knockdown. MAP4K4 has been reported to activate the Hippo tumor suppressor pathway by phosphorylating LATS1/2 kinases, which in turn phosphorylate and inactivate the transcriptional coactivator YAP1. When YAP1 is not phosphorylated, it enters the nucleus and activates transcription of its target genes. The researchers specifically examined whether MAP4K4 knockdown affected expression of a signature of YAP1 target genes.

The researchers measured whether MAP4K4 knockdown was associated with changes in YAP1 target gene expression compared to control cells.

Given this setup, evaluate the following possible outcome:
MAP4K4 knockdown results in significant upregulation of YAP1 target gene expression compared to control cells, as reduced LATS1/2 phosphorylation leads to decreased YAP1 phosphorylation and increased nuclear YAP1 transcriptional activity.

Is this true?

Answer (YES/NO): YES